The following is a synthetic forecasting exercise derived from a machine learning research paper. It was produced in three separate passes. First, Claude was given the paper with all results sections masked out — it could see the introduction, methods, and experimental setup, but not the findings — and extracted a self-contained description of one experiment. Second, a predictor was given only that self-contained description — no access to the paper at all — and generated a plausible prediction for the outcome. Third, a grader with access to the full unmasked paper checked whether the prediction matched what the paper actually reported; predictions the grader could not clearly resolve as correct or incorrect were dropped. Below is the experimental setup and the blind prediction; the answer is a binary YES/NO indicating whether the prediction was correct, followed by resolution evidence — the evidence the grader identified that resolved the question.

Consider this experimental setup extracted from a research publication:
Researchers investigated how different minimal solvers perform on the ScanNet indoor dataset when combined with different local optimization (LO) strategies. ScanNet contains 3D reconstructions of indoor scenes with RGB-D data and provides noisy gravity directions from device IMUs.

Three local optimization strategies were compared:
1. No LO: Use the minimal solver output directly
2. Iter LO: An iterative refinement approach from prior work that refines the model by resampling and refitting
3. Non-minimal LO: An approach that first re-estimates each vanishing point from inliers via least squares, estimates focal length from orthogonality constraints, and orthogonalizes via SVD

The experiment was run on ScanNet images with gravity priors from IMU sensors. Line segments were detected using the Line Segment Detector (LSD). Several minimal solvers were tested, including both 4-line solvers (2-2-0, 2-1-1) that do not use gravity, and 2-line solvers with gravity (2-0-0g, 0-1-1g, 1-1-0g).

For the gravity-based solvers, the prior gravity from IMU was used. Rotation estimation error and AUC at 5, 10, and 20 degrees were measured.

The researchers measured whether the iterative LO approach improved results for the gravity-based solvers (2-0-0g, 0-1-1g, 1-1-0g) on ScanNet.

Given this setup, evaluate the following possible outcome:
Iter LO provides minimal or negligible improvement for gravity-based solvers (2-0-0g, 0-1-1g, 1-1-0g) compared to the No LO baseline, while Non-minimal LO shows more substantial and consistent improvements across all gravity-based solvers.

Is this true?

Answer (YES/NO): YES